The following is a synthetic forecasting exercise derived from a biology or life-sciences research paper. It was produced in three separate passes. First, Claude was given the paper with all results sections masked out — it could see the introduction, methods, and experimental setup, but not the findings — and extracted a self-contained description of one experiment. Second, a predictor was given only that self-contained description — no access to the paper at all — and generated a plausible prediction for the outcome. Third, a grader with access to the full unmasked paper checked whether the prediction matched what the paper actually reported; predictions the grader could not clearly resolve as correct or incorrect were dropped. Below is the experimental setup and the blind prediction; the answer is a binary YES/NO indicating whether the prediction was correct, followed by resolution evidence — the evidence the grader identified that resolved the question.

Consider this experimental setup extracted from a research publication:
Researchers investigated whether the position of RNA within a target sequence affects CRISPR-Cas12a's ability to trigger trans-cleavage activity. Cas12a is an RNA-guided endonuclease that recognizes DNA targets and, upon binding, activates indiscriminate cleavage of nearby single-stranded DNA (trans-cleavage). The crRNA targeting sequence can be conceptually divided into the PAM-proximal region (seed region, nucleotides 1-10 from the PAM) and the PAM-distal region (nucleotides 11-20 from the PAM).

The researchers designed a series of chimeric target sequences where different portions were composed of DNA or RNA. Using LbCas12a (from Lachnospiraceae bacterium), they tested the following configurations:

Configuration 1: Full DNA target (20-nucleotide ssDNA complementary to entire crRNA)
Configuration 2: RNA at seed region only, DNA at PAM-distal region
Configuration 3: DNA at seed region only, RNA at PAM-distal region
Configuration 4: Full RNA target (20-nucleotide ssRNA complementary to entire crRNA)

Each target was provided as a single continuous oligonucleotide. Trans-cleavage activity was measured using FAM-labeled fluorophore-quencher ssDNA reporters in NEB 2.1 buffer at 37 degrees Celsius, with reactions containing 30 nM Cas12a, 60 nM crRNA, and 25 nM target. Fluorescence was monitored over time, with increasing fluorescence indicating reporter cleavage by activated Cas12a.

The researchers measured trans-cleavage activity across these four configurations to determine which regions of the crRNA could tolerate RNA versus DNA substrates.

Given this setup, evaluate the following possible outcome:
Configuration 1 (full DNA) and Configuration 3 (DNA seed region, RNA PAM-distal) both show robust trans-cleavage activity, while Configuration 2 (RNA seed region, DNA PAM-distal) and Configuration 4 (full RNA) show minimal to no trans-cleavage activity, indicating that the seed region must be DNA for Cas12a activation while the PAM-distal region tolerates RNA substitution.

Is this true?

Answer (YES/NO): YES